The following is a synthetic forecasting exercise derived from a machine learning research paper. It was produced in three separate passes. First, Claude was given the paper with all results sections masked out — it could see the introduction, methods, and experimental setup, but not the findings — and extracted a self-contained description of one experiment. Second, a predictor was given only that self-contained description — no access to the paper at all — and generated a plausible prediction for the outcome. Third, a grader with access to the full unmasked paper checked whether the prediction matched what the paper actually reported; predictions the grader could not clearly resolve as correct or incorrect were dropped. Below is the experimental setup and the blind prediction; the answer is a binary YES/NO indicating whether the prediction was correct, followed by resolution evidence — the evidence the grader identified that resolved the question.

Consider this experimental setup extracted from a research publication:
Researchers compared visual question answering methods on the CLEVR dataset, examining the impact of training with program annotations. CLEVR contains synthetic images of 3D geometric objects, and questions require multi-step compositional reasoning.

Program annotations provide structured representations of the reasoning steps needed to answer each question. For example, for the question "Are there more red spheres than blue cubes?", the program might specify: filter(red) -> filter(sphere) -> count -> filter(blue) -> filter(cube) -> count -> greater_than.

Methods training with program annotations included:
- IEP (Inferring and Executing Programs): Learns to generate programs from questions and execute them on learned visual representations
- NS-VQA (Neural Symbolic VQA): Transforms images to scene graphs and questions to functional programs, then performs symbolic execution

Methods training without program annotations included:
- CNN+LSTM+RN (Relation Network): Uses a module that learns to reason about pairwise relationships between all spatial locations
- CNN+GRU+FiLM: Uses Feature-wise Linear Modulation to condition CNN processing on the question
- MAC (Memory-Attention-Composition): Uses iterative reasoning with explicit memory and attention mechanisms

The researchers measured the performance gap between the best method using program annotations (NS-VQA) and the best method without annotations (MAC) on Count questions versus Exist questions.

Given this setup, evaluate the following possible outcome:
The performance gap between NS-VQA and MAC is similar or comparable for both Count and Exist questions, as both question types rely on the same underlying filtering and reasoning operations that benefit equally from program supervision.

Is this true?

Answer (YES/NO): NO